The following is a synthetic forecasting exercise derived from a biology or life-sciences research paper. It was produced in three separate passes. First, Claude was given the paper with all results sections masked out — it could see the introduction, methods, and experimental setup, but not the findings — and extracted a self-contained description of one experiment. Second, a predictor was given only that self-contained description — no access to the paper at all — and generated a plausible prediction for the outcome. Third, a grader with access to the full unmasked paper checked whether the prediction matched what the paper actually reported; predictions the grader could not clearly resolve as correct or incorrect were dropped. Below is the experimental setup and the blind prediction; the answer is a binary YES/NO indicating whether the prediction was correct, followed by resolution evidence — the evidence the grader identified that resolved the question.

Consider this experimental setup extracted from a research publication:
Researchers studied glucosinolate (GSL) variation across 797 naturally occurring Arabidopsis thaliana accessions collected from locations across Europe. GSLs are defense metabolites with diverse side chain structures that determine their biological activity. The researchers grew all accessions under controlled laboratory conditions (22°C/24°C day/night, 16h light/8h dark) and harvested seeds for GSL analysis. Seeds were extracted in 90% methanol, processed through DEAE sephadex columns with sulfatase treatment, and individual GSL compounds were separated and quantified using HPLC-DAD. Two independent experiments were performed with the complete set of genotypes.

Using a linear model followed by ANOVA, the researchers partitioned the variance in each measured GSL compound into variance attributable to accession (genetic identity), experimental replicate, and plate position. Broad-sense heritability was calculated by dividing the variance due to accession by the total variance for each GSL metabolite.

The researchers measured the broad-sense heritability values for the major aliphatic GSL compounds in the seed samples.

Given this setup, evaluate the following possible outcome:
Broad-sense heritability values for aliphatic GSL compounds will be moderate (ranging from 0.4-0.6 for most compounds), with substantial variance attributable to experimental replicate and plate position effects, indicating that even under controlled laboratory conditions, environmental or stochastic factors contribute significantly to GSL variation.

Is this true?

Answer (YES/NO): NO